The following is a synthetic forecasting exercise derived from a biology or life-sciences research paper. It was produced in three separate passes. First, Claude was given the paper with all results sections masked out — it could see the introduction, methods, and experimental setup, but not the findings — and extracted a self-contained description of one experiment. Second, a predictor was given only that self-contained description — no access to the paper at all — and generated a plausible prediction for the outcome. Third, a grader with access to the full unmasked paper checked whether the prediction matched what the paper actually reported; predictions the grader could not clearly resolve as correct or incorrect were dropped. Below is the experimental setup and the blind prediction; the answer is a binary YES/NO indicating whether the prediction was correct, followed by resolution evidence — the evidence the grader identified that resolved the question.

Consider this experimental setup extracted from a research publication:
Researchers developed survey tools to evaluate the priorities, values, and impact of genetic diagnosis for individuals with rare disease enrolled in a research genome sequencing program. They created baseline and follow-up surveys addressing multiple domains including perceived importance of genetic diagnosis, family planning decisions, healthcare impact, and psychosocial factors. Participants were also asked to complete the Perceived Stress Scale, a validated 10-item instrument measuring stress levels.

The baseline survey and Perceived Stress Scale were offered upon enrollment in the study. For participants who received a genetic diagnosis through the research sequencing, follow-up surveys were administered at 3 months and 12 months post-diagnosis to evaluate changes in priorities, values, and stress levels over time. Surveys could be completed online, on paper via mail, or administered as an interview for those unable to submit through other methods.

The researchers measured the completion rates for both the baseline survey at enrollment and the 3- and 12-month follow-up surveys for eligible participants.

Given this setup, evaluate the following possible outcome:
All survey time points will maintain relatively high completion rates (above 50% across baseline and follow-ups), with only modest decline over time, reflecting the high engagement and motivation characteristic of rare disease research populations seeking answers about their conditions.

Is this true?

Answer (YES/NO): NO